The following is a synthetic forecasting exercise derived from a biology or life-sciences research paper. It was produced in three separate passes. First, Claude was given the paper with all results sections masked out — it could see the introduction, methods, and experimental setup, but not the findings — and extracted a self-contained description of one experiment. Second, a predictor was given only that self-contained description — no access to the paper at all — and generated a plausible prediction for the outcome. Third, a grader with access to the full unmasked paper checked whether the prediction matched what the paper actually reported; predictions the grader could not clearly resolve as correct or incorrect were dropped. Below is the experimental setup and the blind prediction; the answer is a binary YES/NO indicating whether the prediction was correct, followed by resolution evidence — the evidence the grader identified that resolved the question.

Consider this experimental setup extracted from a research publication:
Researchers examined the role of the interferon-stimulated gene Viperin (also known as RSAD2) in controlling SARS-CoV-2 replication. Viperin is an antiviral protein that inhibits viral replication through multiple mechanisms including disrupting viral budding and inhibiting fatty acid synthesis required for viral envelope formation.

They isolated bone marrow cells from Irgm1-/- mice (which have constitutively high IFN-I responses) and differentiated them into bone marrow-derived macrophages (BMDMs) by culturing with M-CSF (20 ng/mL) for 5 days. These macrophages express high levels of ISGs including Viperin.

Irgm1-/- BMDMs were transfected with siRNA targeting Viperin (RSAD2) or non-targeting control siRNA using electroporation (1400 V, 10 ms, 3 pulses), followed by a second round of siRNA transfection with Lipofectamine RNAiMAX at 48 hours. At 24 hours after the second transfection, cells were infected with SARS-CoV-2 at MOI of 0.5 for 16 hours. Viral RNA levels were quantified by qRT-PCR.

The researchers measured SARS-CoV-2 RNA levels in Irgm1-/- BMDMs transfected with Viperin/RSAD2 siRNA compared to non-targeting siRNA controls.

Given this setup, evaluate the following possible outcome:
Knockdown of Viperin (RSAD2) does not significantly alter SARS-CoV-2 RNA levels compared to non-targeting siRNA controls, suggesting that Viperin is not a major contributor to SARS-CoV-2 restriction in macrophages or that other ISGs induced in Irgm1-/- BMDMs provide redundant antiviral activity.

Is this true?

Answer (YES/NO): NO